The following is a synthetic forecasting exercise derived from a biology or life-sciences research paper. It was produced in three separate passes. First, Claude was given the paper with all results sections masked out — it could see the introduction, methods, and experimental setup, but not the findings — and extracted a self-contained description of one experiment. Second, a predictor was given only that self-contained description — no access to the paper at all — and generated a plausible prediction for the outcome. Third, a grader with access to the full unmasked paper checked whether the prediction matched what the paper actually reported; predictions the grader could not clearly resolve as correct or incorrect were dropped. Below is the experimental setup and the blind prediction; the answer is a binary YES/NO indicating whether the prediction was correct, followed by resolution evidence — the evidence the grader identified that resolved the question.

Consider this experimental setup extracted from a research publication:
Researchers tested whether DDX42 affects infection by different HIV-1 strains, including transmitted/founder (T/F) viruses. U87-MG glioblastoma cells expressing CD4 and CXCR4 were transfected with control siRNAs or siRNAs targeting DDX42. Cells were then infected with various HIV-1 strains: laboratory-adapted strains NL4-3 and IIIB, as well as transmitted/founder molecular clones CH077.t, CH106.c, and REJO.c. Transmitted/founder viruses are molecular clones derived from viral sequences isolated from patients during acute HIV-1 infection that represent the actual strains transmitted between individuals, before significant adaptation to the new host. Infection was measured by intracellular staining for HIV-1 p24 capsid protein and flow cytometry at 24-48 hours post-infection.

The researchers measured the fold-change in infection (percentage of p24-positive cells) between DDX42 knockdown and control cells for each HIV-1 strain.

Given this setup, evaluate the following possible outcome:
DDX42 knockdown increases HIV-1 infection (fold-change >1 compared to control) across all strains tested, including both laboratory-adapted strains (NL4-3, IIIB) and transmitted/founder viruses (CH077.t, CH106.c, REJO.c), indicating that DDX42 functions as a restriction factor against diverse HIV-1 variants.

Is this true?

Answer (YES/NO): YES